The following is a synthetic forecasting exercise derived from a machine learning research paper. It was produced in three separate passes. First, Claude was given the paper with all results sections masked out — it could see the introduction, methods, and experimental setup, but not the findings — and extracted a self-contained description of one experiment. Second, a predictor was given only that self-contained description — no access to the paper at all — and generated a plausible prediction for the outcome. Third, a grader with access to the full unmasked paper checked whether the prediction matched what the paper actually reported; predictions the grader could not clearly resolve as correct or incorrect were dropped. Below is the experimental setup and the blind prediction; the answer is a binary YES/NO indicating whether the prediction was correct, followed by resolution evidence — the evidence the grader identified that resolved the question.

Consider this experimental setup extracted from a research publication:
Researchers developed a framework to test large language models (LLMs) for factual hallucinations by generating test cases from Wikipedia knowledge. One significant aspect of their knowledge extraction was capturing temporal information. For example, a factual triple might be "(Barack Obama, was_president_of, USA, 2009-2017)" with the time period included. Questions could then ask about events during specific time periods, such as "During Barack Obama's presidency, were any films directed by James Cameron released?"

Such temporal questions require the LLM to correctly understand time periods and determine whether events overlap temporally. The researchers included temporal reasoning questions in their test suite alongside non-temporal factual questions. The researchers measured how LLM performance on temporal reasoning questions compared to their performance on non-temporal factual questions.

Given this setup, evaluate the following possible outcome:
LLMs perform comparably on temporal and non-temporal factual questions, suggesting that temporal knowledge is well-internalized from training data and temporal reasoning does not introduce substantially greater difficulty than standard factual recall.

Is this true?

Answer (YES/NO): NO